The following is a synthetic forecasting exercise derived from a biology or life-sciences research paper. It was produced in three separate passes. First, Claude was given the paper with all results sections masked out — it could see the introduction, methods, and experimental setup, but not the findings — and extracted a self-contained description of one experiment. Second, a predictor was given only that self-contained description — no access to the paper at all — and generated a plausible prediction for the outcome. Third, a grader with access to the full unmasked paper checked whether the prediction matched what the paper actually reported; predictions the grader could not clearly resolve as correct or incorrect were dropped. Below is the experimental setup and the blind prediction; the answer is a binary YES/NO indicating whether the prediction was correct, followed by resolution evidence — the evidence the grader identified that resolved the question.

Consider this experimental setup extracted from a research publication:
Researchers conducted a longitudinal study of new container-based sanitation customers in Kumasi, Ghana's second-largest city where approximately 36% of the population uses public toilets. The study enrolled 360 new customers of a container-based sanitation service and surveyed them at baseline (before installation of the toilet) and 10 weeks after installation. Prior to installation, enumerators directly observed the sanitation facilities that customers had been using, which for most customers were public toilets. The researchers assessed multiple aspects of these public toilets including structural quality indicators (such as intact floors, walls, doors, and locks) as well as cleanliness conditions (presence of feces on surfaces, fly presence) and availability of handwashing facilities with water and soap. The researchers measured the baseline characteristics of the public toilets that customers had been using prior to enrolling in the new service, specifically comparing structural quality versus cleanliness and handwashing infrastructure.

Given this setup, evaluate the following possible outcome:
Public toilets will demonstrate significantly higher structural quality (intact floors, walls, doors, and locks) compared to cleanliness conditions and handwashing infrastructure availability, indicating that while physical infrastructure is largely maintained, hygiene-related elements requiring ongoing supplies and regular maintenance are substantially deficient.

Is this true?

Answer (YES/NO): NO